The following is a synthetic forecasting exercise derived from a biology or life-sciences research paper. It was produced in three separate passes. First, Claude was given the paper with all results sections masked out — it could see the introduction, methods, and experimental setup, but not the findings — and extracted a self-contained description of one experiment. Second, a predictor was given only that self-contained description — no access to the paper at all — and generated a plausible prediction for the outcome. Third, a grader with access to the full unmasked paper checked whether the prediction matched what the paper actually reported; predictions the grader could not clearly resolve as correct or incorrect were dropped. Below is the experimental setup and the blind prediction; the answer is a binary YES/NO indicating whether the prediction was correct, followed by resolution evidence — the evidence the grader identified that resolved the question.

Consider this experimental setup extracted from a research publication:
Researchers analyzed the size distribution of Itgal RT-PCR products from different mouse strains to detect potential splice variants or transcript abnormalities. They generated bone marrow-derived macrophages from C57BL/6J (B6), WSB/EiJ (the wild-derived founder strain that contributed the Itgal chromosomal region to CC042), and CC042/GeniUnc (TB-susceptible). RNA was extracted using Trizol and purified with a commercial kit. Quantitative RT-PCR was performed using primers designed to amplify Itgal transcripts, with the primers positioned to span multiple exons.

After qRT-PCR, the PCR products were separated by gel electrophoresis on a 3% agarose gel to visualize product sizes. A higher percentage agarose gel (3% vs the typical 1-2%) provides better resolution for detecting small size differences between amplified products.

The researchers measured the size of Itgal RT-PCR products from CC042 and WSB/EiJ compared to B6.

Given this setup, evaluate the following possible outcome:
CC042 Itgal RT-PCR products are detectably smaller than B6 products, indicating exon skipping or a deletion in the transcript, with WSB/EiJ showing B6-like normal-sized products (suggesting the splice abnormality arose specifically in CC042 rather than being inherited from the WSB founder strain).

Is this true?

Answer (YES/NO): YES